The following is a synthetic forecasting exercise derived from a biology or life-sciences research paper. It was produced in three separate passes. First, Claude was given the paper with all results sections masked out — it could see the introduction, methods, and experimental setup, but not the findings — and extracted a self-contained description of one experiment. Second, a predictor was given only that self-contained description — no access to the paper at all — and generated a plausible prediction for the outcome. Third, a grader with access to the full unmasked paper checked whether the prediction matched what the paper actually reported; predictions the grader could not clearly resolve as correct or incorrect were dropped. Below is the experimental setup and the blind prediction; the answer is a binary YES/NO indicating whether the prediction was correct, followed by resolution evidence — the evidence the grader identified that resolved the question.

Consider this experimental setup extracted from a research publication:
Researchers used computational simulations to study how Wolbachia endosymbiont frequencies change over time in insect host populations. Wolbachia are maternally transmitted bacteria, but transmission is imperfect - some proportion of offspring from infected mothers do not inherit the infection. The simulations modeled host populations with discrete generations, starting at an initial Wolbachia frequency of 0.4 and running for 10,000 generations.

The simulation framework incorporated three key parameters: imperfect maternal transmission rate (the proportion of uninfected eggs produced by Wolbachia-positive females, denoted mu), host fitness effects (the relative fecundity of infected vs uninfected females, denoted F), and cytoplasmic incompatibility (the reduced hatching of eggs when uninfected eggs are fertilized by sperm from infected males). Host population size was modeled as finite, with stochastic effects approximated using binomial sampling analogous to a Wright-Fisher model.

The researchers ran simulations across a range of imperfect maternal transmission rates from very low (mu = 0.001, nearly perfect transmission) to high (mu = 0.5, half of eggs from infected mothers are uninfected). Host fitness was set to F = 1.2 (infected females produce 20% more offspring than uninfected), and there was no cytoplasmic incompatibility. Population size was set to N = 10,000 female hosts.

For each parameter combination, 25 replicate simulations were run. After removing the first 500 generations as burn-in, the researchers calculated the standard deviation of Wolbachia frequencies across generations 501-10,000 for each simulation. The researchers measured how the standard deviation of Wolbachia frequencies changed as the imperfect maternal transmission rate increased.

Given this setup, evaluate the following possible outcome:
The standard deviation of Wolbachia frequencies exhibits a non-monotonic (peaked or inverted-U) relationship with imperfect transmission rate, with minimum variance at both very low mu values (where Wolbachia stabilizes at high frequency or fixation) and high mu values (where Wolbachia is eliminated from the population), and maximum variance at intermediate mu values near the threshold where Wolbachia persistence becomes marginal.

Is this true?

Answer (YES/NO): NO